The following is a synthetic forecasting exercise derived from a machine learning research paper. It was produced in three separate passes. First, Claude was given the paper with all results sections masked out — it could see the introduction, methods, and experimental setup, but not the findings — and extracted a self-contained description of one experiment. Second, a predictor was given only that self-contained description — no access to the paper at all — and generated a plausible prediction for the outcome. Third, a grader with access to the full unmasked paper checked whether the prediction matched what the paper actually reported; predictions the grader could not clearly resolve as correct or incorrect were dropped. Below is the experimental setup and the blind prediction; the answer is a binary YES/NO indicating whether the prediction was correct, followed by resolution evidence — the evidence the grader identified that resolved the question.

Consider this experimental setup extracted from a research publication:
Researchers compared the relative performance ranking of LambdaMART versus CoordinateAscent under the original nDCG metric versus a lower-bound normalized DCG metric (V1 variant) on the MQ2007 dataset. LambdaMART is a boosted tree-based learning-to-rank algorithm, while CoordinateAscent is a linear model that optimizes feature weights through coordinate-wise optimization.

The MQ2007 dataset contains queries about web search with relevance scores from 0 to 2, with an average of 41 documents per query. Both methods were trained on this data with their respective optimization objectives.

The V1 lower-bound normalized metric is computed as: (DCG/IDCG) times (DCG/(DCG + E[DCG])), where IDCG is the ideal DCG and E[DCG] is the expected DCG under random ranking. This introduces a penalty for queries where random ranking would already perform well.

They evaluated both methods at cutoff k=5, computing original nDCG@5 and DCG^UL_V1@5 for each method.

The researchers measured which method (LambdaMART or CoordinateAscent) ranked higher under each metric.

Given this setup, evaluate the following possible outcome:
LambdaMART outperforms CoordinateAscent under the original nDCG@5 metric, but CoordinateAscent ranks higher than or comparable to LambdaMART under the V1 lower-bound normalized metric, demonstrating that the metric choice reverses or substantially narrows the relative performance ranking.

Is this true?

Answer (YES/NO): YES